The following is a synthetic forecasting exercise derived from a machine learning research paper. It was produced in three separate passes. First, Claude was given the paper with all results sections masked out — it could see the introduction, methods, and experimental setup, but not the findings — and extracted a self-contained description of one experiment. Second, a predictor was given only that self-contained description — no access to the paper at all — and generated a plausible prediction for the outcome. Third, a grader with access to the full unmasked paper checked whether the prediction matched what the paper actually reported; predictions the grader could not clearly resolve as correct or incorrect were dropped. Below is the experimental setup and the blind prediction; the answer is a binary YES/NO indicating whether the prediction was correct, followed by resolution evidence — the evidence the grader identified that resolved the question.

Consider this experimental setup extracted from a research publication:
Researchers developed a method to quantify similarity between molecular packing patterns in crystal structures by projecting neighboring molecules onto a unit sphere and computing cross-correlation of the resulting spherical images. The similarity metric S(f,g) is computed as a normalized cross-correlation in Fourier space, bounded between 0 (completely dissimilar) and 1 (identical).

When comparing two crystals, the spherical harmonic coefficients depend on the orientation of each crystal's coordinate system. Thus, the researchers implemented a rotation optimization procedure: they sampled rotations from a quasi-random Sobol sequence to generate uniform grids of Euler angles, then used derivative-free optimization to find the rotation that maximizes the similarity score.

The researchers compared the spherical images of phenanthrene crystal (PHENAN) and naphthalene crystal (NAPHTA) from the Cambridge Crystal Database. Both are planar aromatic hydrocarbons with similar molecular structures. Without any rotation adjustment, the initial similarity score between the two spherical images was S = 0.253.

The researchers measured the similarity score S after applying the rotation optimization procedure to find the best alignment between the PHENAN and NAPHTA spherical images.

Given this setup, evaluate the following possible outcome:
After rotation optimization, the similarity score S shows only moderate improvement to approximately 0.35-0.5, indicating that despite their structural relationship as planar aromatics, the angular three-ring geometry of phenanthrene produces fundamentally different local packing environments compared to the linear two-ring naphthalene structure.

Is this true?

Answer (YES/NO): NO